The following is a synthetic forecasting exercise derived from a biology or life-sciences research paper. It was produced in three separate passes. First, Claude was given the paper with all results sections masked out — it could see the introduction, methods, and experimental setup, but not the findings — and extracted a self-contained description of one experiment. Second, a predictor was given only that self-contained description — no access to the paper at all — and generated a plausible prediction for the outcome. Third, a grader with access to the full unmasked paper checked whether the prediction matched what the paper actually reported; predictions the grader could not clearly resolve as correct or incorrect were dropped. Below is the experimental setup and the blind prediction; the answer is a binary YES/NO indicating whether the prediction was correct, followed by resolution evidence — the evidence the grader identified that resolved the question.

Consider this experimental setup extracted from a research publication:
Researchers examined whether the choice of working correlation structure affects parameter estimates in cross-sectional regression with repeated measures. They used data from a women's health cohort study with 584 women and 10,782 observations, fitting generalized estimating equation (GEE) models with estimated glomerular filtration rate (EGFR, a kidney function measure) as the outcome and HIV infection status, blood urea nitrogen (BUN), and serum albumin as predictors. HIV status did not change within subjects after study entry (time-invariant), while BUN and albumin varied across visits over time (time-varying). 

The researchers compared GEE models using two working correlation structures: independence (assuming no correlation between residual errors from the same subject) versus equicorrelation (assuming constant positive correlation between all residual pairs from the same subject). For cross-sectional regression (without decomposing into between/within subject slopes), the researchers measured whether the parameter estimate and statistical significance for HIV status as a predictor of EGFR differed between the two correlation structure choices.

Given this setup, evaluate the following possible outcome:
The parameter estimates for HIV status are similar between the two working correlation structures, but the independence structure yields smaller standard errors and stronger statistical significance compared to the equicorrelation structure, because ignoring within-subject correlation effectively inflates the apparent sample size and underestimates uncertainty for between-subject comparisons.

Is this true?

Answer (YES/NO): NO